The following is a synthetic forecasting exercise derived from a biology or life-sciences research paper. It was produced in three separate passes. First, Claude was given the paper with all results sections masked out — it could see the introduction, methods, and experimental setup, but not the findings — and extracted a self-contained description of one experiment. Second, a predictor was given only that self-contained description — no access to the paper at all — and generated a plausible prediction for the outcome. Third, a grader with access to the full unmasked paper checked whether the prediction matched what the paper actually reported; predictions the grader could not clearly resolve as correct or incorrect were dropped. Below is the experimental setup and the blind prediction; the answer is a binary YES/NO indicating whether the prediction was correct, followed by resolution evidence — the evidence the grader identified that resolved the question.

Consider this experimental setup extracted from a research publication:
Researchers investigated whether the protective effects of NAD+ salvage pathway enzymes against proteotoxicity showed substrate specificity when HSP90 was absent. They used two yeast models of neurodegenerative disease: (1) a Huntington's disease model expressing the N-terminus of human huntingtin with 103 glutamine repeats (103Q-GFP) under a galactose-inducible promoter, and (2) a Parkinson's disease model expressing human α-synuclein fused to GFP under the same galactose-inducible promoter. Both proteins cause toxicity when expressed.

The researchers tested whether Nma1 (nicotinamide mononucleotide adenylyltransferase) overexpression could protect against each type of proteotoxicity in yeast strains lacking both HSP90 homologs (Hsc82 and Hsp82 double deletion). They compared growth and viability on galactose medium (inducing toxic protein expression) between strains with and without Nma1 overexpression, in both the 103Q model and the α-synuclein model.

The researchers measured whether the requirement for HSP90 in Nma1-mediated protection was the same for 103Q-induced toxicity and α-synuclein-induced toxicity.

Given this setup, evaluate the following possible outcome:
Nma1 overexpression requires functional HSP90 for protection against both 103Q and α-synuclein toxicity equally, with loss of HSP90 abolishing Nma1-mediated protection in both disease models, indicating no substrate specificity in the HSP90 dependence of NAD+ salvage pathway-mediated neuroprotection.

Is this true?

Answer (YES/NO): NO